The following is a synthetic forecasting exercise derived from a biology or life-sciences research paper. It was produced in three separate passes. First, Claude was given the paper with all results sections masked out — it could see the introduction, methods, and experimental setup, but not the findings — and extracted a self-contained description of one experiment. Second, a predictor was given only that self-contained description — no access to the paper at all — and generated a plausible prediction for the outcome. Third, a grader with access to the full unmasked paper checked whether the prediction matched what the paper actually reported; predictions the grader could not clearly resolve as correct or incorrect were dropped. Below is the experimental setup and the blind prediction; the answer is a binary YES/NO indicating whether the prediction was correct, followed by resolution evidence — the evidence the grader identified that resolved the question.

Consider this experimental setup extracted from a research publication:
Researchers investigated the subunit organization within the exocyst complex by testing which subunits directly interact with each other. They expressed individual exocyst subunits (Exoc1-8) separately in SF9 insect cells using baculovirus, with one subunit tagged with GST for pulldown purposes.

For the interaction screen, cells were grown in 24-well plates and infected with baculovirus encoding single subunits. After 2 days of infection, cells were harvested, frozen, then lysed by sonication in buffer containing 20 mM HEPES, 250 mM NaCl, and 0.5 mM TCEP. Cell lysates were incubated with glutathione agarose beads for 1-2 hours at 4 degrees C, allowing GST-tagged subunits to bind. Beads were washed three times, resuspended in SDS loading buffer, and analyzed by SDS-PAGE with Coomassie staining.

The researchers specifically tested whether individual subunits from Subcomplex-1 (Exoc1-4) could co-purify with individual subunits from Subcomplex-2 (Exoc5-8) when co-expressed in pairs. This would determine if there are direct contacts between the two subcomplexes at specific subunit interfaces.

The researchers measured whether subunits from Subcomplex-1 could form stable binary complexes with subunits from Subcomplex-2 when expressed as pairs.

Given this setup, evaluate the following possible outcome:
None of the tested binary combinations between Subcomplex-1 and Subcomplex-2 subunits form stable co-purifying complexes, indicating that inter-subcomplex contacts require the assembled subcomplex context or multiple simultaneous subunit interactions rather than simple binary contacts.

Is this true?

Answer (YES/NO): NO